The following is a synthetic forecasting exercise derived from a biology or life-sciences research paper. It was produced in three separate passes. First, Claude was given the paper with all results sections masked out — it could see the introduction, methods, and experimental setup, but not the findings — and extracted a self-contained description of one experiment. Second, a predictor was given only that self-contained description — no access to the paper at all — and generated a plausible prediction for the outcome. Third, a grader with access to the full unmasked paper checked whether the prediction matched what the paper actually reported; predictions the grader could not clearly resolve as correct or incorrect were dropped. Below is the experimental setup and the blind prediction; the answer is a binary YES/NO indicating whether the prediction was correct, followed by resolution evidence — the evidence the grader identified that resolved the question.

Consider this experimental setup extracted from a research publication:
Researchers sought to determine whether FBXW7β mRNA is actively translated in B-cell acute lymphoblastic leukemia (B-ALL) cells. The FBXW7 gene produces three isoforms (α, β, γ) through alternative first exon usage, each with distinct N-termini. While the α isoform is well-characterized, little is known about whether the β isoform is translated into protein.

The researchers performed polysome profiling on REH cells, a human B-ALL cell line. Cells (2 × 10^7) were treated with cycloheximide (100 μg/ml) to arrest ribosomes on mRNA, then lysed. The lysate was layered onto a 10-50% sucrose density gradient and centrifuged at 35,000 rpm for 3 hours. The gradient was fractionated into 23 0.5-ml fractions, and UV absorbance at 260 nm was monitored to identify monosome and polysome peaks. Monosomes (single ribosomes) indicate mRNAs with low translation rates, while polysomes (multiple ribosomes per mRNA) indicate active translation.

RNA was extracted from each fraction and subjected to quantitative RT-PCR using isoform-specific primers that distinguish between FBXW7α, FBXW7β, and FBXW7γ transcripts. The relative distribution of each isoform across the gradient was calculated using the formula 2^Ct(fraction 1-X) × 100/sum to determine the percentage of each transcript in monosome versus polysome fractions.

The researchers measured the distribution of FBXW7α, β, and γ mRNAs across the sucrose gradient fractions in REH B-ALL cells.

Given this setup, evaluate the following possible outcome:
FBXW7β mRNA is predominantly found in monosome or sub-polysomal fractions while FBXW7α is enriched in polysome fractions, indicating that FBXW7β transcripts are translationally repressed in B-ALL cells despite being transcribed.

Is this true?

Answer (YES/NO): NO